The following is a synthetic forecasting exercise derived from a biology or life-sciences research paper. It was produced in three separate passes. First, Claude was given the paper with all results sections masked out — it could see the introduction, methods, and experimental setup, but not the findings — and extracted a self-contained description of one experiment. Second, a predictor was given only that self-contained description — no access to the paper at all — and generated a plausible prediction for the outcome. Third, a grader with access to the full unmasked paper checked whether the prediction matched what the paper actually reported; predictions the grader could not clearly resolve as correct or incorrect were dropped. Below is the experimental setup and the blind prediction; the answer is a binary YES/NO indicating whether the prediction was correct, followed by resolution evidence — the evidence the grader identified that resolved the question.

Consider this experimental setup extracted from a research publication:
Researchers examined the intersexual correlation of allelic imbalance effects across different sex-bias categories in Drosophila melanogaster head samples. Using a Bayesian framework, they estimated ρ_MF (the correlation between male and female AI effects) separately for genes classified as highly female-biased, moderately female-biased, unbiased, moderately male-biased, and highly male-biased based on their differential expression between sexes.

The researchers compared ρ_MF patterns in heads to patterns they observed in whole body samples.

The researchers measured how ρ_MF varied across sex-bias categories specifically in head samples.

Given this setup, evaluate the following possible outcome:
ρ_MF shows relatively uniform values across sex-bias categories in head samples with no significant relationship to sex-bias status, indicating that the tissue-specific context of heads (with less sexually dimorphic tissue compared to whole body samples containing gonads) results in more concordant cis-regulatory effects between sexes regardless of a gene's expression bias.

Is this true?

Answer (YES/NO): YES